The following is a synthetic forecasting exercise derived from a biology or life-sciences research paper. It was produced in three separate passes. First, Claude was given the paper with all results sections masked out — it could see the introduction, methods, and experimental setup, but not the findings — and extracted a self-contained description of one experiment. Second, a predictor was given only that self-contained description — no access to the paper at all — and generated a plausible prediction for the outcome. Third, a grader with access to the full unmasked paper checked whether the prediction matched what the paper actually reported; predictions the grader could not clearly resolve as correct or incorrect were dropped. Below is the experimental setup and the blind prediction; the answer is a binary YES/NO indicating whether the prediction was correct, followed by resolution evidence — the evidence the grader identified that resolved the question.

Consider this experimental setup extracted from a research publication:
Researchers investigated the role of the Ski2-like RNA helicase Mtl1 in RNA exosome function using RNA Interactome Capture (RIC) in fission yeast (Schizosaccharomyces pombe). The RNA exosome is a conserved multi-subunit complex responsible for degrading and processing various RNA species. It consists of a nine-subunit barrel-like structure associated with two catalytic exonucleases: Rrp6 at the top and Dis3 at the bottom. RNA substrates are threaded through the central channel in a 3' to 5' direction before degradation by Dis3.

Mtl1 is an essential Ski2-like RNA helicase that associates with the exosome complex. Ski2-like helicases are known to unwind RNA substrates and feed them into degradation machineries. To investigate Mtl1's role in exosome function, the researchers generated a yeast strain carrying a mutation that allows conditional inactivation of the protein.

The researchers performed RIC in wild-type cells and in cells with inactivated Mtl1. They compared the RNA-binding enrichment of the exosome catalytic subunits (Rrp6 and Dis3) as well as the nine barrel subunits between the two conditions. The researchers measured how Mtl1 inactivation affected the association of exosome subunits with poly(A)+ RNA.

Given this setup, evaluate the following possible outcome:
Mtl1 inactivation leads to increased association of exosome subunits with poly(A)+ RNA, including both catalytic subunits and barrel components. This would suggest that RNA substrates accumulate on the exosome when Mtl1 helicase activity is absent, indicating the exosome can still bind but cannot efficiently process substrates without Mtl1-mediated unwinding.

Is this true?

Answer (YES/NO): NO